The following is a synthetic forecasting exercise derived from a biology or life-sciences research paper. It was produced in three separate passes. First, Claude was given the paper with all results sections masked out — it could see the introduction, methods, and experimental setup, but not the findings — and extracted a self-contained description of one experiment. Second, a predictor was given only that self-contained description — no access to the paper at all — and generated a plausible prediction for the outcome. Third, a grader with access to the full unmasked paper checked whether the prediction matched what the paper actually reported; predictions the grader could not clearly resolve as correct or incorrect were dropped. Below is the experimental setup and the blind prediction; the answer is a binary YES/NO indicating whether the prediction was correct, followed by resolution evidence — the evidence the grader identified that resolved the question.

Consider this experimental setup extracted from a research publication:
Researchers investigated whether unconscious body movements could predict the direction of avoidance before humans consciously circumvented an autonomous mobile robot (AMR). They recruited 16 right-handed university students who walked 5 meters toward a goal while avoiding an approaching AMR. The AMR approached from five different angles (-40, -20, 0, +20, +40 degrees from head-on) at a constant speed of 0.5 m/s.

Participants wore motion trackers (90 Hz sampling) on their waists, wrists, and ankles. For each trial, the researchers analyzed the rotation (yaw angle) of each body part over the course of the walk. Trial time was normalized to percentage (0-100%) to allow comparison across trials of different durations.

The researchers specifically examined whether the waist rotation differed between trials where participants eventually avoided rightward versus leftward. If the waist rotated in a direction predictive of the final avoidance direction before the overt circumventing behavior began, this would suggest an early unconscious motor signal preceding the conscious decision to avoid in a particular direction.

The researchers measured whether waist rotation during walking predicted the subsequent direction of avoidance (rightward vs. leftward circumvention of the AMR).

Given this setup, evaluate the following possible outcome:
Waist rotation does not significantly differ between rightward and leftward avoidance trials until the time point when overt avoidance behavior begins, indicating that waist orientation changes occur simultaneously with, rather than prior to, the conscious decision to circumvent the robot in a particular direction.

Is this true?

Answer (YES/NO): NO